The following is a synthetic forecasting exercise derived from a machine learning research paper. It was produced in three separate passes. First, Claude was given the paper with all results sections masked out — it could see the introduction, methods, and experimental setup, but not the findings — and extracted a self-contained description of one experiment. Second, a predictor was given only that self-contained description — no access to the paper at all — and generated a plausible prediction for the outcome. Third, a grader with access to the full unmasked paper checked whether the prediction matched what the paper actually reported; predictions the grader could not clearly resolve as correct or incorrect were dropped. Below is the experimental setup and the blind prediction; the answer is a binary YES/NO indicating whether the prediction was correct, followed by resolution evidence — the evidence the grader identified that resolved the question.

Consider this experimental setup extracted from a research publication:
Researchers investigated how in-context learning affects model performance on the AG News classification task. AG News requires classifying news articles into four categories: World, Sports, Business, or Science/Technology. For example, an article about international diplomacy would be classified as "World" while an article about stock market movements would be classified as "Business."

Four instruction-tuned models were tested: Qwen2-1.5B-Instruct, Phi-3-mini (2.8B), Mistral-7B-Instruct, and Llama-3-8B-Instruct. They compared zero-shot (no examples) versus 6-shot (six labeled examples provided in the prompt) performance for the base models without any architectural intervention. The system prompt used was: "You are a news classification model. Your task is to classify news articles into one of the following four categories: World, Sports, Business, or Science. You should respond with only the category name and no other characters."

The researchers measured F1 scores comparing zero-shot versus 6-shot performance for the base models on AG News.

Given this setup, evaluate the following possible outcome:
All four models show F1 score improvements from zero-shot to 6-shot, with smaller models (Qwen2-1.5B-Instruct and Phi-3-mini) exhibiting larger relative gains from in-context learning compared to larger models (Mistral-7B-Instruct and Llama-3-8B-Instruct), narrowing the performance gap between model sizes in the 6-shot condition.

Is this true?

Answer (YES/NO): NO